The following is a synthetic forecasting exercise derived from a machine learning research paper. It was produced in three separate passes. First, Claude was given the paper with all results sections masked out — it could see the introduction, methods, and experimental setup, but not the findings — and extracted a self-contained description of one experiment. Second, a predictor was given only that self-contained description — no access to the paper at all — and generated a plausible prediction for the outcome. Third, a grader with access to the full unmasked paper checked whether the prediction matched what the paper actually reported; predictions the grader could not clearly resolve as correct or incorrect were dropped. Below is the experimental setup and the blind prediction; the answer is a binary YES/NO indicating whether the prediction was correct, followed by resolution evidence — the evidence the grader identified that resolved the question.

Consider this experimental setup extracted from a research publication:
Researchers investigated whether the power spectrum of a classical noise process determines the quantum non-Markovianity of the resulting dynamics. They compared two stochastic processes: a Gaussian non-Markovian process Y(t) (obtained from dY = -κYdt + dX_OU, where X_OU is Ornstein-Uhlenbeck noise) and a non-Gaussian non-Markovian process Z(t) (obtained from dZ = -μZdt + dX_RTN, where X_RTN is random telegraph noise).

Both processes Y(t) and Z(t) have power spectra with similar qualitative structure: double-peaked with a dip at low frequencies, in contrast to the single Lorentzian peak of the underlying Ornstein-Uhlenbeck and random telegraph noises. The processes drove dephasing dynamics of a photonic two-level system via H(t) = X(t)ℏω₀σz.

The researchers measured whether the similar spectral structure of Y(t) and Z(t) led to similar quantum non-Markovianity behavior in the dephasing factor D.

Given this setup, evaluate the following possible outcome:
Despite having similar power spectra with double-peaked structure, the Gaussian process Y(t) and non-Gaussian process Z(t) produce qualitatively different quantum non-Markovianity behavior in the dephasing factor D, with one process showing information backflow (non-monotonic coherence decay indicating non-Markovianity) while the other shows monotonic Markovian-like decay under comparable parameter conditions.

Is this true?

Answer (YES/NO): YES